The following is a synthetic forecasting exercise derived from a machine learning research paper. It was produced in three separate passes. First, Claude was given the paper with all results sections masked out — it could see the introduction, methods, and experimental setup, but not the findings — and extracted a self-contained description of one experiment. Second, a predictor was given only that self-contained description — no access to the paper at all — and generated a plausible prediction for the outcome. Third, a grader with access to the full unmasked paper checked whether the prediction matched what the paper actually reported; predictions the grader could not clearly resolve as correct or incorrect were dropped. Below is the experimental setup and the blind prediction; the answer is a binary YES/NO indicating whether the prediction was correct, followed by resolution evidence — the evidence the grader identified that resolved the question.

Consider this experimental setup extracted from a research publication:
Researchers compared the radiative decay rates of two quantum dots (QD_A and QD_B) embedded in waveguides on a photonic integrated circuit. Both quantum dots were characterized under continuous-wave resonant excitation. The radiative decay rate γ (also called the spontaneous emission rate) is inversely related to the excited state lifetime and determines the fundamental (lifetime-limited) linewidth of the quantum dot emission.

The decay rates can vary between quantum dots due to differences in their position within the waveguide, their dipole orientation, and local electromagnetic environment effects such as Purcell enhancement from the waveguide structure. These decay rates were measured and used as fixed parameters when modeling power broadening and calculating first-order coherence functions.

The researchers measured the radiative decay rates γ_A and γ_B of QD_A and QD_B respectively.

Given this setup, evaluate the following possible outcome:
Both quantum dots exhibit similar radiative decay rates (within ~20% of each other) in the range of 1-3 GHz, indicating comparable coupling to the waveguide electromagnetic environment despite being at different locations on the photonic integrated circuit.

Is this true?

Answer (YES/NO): NO